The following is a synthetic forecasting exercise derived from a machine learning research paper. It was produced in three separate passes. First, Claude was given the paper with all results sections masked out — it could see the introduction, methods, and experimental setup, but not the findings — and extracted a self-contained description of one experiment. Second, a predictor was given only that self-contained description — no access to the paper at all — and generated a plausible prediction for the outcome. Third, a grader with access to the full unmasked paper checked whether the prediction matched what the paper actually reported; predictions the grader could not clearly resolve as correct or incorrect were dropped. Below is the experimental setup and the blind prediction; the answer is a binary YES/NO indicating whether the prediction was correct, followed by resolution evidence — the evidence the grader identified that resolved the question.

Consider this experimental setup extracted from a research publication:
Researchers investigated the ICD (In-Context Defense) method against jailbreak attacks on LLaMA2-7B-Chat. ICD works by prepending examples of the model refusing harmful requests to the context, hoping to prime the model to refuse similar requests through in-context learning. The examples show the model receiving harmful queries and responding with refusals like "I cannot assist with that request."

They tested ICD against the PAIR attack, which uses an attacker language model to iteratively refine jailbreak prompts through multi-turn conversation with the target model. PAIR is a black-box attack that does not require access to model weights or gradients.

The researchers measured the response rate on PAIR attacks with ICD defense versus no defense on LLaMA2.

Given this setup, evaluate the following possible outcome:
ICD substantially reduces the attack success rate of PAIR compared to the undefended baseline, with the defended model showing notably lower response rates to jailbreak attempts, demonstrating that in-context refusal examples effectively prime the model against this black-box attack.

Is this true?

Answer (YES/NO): YES